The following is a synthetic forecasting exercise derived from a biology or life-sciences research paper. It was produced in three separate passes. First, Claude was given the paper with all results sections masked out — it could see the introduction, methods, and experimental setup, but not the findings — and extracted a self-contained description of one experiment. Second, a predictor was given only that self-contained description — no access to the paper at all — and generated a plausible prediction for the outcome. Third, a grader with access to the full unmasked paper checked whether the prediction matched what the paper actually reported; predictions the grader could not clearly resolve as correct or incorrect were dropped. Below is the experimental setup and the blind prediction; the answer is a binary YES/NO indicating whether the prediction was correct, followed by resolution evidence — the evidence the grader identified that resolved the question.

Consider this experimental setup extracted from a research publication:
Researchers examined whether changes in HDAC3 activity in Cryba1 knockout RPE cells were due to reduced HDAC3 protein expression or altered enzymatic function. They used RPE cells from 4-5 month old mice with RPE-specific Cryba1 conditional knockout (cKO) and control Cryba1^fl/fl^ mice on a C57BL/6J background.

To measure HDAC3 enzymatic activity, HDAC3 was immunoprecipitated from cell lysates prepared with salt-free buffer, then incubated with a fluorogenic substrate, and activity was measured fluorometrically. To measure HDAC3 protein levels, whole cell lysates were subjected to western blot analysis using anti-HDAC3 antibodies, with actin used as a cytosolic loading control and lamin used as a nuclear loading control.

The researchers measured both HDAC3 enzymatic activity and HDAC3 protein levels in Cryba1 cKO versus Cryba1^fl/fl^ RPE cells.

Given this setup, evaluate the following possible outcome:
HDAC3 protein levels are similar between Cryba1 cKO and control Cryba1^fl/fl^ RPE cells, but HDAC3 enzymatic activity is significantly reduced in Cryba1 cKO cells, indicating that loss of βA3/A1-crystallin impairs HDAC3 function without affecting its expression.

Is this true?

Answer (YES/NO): YES